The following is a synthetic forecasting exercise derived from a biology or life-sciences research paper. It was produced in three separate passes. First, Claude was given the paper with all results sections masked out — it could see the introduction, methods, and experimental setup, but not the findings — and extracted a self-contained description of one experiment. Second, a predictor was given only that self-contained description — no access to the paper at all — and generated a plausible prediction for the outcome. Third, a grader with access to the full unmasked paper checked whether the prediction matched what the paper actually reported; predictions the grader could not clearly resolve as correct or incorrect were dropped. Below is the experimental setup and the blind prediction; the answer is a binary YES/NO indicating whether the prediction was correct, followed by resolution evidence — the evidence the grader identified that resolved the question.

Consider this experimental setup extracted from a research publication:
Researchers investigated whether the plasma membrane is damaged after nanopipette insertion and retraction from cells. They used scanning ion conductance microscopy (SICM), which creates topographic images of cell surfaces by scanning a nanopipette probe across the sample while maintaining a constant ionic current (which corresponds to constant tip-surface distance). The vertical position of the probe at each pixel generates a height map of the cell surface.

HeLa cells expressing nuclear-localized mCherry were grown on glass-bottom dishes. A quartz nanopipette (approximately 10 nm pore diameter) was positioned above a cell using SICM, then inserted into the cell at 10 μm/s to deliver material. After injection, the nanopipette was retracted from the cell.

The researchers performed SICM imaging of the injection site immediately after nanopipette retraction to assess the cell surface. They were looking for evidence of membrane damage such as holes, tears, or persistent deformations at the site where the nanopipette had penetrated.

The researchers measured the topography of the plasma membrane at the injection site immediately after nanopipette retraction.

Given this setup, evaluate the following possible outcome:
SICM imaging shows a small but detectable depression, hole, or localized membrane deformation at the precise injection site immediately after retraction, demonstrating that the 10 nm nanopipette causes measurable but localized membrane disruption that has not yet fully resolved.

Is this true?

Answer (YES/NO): NO